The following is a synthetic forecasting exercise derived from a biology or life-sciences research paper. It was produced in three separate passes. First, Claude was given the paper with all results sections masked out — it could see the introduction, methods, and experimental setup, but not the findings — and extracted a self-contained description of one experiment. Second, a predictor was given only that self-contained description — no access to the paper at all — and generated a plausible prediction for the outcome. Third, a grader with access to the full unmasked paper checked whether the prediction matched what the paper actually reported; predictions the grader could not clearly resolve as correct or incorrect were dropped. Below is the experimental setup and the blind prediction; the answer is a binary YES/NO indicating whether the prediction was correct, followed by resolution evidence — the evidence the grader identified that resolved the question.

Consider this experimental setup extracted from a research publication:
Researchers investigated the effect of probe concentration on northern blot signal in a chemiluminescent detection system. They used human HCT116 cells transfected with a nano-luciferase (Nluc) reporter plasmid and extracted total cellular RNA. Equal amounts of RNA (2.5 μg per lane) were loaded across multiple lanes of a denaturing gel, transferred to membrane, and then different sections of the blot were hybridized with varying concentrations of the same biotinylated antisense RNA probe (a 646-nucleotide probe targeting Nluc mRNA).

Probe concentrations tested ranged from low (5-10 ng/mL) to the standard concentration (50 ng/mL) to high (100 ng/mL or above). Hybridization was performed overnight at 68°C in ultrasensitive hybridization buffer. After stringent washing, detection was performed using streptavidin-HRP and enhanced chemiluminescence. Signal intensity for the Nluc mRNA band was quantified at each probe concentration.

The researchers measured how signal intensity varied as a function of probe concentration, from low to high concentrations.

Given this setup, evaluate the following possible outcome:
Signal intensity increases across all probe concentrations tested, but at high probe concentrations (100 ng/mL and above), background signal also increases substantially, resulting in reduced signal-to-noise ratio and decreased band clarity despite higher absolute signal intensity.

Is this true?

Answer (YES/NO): NO